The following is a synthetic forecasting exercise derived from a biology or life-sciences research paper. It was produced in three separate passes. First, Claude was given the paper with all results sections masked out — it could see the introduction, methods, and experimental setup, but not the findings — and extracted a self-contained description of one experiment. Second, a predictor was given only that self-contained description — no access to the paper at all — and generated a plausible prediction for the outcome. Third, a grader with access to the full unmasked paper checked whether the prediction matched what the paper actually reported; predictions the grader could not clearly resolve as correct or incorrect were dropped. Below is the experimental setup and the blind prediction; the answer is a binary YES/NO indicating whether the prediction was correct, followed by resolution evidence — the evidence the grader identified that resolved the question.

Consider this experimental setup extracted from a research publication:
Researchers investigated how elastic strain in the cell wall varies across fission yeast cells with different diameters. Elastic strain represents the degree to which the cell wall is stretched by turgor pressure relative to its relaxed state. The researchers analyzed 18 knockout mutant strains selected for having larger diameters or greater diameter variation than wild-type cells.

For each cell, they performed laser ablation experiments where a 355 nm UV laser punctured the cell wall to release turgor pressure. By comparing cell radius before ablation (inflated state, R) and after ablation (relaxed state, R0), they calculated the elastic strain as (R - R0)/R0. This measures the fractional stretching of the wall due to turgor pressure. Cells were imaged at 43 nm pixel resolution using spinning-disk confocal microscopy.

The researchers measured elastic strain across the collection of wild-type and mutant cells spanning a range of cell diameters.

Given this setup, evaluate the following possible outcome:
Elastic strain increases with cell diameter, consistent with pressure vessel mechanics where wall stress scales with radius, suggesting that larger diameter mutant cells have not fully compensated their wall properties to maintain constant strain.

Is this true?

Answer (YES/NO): NO